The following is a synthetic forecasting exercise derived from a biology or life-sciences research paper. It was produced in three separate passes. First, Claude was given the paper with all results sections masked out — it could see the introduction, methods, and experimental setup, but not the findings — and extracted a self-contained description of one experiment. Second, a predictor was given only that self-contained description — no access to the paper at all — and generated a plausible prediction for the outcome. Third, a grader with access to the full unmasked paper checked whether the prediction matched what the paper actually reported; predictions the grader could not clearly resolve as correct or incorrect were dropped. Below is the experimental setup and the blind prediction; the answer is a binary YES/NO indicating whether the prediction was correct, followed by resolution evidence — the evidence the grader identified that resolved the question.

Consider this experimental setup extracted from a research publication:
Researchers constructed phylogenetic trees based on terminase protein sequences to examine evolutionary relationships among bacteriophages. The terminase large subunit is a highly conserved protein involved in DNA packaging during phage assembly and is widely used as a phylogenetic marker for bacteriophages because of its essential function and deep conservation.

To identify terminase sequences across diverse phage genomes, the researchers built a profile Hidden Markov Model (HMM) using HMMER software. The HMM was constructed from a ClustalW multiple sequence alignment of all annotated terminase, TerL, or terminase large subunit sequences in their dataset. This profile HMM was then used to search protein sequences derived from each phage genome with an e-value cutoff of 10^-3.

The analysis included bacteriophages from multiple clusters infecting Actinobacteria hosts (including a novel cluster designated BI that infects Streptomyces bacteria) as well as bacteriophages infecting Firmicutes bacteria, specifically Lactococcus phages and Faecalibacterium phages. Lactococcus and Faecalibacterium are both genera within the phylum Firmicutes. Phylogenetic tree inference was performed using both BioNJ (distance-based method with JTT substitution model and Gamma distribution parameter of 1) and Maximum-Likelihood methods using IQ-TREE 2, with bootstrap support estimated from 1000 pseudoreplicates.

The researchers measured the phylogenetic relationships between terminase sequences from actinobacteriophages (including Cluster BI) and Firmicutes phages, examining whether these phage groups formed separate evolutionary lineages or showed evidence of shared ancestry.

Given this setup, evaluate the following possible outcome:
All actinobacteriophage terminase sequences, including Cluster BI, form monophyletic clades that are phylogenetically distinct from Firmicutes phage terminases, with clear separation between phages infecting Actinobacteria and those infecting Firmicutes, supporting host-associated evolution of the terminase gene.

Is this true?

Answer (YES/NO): NO